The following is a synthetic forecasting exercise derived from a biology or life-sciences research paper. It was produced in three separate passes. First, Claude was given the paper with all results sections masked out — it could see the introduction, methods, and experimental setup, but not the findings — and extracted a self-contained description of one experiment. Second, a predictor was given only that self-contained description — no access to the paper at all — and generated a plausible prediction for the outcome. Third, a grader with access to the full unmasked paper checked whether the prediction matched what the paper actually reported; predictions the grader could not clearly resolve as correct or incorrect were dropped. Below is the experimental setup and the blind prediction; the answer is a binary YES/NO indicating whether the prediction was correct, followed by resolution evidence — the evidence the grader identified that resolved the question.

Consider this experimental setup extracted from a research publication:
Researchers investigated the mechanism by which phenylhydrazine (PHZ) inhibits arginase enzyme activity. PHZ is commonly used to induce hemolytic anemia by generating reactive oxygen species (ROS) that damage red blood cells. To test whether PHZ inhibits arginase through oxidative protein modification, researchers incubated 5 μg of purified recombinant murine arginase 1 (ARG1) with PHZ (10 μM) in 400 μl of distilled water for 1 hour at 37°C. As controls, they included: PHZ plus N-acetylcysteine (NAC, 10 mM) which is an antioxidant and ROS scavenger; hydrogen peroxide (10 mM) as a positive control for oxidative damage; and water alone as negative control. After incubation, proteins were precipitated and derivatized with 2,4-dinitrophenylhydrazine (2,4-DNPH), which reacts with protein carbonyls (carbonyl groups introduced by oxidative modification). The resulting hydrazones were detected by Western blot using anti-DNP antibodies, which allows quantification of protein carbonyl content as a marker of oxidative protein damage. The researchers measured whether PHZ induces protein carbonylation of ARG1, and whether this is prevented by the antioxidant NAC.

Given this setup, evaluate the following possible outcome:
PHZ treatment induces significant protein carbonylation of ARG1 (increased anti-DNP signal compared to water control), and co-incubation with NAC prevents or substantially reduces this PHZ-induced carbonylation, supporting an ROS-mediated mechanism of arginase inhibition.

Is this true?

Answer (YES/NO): NO